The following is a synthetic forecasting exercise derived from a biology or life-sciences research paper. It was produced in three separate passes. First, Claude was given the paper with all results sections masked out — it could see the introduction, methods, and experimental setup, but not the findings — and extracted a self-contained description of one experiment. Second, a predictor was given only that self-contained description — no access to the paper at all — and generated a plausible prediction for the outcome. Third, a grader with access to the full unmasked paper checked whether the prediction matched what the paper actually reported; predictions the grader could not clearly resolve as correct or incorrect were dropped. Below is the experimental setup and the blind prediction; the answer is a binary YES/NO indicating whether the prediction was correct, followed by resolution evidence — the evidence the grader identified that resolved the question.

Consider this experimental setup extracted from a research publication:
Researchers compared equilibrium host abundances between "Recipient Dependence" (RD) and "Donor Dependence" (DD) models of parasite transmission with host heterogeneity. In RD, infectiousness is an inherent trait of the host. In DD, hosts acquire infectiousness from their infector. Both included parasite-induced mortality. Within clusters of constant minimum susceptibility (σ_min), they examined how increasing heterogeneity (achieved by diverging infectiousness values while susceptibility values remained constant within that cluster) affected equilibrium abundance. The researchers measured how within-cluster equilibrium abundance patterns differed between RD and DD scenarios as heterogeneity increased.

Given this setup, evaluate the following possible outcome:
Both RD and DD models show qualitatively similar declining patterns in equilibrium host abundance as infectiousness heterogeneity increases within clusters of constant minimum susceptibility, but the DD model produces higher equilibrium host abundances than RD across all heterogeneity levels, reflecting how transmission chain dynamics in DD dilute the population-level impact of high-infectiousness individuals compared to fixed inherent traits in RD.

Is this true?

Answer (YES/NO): NO